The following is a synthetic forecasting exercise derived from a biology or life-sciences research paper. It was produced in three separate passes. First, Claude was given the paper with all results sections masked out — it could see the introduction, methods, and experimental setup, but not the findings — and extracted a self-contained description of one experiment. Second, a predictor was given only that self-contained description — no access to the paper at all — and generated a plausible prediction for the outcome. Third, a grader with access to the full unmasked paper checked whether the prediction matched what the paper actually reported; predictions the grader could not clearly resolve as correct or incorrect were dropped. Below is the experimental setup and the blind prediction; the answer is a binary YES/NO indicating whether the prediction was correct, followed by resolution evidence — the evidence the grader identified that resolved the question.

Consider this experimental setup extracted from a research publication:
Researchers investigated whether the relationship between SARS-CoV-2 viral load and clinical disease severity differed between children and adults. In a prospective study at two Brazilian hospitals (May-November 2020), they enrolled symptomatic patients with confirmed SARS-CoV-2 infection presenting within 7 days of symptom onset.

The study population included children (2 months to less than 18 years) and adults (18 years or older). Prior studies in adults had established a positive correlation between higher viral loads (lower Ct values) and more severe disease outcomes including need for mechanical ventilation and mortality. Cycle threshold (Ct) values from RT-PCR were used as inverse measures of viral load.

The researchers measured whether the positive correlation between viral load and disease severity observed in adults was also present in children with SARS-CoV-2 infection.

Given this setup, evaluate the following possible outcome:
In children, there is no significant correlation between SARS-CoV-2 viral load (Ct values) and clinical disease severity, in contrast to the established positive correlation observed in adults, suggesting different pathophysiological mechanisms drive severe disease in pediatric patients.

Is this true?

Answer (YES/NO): YES